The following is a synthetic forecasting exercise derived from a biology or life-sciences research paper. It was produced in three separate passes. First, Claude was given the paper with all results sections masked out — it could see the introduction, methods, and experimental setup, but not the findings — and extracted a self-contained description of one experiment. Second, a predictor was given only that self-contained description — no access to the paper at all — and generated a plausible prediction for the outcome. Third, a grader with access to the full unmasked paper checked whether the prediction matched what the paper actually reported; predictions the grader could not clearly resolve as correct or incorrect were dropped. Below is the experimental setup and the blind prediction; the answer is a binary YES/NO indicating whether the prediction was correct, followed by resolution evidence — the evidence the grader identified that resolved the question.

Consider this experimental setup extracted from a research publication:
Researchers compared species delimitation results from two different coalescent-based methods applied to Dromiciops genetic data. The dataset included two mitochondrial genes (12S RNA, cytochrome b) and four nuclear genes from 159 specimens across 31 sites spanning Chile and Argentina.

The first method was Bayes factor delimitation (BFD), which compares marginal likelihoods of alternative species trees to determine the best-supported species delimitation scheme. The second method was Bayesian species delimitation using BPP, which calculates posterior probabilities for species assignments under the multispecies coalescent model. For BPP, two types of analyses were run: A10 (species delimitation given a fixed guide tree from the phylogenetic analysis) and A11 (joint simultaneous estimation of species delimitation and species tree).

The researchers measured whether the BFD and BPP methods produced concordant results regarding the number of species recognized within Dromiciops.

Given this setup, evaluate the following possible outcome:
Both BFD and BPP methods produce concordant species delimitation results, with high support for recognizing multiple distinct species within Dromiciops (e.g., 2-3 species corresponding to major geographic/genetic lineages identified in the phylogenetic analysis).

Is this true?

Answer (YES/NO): NO